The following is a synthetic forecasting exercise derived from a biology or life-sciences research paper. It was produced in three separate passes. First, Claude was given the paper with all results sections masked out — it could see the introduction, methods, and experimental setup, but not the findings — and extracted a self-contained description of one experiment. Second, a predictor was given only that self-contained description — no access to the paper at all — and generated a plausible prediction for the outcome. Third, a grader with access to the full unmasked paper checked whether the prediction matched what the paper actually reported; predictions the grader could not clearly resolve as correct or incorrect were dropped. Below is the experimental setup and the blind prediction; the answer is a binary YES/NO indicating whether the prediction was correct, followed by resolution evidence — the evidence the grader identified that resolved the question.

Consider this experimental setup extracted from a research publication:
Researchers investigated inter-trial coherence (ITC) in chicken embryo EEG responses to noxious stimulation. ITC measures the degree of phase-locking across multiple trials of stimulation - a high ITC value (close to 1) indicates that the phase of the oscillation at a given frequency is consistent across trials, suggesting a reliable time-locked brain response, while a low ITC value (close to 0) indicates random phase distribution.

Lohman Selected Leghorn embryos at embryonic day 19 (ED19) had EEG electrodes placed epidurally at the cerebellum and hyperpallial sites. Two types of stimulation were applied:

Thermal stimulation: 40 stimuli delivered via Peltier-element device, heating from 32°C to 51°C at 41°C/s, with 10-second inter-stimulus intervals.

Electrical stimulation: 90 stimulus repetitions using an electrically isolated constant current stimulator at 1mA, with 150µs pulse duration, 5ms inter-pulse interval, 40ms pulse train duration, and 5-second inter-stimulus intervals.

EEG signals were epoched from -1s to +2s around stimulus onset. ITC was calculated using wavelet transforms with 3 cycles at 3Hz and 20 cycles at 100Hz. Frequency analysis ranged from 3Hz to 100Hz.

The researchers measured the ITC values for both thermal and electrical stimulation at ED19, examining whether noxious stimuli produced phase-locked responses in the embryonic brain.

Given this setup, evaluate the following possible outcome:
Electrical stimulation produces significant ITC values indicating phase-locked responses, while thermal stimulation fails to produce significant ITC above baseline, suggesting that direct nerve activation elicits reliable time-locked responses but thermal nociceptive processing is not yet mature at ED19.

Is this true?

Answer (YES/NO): NO